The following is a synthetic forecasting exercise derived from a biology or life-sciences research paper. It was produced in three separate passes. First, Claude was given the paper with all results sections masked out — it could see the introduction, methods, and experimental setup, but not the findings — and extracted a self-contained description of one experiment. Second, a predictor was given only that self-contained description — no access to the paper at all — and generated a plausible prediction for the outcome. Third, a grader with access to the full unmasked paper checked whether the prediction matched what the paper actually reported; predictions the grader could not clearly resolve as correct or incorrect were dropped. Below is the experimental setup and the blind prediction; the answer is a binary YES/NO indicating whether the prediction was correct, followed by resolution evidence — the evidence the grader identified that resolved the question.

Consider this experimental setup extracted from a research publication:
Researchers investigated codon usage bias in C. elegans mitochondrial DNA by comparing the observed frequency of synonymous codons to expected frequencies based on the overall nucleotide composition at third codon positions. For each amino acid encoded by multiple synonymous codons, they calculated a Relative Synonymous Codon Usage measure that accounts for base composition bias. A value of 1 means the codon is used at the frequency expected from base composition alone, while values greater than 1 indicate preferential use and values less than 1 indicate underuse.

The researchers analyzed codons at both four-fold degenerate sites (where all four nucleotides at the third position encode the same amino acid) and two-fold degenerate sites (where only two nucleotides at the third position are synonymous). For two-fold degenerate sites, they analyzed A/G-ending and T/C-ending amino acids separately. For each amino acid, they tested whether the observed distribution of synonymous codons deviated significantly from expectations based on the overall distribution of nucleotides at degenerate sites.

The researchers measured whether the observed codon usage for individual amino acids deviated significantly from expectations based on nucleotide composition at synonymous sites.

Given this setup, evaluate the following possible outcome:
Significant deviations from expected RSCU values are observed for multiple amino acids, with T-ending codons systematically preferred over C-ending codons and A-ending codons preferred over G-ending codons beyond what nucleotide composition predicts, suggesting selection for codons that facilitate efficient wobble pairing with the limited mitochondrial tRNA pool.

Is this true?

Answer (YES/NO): NO